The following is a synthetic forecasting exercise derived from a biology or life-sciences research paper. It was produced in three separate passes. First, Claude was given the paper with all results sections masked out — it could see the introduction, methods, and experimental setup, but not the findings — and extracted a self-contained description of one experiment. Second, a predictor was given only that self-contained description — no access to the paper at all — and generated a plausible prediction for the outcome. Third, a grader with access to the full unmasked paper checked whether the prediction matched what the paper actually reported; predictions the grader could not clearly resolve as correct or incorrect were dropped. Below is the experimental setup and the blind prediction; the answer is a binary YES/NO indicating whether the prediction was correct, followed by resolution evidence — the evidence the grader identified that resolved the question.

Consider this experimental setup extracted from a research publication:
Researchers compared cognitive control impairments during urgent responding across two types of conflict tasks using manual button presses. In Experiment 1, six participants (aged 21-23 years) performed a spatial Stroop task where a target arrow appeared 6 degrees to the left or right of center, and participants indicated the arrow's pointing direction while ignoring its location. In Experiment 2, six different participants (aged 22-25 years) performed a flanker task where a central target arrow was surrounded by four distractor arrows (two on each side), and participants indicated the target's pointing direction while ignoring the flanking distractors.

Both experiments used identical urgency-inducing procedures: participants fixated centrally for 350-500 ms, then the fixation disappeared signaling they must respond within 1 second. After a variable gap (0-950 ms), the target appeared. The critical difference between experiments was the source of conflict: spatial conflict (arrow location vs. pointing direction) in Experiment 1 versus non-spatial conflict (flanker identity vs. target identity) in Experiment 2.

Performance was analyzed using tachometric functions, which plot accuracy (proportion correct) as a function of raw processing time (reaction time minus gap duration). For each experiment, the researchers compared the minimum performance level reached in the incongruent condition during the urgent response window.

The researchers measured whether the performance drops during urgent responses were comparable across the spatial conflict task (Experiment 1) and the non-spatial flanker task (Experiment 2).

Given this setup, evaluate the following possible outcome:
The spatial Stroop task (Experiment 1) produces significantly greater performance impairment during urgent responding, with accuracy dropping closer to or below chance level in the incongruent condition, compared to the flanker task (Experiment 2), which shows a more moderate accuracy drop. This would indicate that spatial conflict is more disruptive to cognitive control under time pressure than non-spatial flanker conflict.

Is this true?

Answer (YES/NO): NO